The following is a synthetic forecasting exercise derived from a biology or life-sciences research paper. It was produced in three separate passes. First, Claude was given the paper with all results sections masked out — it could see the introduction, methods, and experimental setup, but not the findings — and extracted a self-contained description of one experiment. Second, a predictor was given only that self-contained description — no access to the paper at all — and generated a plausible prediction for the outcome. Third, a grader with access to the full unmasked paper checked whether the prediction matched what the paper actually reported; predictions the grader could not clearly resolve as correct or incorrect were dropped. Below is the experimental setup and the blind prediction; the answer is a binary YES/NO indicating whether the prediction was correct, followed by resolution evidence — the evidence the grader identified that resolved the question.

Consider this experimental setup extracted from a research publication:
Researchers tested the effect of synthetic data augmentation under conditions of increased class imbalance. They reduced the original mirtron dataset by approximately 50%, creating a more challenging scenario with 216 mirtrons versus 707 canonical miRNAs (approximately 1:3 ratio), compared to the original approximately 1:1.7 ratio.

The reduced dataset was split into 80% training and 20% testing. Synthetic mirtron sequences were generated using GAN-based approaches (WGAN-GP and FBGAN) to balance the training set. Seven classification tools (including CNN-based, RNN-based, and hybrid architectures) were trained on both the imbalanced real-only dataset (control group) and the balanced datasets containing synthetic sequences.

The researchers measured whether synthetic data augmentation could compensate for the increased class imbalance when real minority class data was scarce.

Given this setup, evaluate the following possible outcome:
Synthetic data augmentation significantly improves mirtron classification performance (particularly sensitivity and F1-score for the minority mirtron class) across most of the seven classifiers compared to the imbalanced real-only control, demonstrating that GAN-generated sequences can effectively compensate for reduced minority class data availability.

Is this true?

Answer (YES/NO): NO